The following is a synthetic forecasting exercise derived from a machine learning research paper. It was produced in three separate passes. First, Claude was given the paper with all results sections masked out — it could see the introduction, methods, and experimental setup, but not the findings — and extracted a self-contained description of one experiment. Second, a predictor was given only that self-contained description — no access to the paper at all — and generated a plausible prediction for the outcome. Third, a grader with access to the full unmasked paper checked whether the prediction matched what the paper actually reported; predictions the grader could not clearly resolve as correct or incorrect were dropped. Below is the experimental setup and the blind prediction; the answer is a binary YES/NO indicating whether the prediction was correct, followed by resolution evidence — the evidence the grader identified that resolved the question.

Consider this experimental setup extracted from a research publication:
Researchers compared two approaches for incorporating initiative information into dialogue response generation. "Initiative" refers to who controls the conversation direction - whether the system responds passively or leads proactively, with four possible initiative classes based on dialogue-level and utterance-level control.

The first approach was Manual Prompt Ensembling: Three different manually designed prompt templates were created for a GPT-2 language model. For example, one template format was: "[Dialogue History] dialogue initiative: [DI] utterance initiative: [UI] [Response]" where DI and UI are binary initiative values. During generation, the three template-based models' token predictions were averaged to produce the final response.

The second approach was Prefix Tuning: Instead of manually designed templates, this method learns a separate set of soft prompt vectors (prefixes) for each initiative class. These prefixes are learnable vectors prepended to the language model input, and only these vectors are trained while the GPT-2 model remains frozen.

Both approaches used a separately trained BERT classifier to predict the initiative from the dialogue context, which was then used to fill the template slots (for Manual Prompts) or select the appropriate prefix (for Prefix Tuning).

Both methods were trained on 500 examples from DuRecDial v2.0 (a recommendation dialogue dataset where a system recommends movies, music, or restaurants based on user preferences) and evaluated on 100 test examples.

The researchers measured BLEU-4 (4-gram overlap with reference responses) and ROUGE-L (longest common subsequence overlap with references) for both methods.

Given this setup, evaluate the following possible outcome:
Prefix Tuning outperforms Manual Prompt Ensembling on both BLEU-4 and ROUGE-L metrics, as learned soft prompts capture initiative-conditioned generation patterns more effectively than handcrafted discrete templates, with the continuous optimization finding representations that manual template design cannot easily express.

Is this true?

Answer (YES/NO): NO